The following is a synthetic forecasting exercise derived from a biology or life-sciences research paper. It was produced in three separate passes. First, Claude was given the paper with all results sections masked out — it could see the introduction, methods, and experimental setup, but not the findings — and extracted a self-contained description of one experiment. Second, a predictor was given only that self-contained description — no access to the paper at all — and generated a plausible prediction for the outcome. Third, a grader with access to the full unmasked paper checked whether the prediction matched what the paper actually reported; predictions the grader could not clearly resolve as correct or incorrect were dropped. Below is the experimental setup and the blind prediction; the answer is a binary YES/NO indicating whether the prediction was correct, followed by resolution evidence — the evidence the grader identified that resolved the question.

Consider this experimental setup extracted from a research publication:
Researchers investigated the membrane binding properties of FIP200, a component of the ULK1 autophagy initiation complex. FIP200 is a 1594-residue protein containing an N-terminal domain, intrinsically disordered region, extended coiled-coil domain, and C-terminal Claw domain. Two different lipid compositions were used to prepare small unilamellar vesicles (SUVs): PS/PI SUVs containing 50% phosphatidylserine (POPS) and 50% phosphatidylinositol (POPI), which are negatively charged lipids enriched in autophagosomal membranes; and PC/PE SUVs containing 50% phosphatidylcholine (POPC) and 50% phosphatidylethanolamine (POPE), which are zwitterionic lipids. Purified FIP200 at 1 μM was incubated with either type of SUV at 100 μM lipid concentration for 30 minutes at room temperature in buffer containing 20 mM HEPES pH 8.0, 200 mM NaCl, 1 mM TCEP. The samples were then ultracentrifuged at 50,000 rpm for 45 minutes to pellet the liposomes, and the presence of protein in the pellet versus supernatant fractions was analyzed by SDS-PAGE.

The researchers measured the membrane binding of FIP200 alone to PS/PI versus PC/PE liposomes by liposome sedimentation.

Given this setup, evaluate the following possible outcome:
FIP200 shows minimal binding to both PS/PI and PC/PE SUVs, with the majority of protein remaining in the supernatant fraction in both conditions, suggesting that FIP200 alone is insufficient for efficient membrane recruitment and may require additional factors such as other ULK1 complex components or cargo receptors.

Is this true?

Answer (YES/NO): NO